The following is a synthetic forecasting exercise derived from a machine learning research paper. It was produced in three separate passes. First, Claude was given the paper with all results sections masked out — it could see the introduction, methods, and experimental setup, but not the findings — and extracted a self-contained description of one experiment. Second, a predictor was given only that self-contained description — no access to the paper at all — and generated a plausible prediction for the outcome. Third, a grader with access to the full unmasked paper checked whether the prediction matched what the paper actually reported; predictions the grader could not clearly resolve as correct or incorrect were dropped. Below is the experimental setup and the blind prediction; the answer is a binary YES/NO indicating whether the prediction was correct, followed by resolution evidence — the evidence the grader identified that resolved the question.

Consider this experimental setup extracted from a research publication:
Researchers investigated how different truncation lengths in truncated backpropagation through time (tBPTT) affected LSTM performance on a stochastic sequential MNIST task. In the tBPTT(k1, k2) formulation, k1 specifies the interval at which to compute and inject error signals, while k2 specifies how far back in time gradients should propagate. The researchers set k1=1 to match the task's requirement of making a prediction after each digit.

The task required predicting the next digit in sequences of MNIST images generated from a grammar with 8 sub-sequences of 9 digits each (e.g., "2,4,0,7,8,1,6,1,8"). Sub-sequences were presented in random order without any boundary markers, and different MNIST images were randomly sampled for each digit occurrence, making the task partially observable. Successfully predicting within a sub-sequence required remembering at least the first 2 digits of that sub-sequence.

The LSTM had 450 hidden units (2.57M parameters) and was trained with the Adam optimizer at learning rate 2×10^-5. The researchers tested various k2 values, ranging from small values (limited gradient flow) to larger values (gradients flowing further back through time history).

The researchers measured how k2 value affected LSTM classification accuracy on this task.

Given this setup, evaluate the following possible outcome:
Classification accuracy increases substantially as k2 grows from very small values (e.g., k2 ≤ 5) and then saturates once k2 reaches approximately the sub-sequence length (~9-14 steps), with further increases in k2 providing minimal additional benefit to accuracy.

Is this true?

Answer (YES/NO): NO